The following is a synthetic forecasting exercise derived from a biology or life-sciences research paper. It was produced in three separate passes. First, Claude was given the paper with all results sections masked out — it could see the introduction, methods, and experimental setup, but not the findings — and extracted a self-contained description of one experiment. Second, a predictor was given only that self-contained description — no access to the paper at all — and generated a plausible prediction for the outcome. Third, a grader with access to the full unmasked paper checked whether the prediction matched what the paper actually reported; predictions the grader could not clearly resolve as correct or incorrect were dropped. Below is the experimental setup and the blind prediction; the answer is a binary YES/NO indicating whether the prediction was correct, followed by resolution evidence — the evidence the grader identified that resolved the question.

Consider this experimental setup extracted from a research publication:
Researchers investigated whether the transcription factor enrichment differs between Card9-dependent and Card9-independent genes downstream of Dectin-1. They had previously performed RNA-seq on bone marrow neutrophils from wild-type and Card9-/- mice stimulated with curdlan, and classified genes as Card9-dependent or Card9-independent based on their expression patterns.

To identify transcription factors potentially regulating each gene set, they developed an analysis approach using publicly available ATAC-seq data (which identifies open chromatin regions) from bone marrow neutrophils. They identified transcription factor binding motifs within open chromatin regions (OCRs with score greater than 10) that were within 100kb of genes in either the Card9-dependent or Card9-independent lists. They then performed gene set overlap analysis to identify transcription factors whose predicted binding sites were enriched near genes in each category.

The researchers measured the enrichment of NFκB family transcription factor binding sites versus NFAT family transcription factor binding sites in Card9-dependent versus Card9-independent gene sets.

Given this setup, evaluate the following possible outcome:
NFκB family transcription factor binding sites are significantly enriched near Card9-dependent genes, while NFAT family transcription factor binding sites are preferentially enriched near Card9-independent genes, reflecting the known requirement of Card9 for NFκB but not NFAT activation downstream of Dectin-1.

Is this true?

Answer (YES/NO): YES